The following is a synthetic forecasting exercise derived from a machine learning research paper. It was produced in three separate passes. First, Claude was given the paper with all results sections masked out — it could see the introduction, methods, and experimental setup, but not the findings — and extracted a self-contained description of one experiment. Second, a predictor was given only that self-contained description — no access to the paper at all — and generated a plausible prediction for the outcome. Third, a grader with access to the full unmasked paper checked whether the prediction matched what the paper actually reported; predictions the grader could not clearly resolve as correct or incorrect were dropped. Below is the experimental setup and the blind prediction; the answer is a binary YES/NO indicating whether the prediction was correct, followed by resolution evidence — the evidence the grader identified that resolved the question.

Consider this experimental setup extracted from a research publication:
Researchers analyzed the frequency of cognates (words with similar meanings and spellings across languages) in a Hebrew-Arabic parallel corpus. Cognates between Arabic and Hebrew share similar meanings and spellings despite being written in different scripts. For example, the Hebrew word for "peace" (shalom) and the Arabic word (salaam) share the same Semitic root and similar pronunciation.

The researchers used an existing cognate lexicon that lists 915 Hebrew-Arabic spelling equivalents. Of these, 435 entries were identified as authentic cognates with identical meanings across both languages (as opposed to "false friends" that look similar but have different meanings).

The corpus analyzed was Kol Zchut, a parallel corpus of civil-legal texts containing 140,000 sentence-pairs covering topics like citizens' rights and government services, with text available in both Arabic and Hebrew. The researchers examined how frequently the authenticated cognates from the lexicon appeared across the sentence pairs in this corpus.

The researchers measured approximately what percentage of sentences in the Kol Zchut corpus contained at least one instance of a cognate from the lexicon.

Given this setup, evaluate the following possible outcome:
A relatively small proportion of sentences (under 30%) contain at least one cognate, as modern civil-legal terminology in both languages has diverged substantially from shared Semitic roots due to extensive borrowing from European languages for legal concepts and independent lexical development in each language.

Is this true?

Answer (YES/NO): NO